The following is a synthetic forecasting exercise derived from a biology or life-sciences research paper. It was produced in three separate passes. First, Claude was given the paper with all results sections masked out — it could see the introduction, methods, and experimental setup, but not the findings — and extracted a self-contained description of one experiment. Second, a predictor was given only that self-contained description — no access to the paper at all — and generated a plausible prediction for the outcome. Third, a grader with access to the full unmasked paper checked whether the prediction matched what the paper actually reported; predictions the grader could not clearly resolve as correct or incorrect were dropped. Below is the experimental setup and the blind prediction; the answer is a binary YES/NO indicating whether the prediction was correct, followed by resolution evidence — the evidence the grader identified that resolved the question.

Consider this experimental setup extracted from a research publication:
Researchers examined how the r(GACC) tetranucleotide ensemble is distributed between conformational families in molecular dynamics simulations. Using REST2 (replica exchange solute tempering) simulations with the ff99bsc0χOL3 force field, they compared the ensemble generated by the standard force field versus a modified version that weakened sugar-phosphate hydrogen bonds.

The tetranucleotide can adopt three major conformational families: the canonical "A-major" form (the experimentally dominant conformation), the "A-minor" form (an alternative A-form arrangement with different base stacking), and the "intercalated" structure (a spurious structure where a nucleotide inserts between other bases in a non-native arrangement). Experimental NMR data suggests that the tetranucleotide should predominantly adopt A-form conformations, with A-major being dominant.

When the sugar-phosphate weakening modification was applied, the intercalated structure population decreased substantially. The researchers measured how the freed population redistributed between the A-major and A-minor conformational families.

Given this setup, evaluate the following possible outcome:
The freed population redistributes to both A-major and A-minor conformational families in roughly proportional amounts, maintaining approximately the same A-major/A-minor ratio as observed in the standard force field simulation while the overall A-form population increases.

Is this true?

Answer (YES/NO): NO